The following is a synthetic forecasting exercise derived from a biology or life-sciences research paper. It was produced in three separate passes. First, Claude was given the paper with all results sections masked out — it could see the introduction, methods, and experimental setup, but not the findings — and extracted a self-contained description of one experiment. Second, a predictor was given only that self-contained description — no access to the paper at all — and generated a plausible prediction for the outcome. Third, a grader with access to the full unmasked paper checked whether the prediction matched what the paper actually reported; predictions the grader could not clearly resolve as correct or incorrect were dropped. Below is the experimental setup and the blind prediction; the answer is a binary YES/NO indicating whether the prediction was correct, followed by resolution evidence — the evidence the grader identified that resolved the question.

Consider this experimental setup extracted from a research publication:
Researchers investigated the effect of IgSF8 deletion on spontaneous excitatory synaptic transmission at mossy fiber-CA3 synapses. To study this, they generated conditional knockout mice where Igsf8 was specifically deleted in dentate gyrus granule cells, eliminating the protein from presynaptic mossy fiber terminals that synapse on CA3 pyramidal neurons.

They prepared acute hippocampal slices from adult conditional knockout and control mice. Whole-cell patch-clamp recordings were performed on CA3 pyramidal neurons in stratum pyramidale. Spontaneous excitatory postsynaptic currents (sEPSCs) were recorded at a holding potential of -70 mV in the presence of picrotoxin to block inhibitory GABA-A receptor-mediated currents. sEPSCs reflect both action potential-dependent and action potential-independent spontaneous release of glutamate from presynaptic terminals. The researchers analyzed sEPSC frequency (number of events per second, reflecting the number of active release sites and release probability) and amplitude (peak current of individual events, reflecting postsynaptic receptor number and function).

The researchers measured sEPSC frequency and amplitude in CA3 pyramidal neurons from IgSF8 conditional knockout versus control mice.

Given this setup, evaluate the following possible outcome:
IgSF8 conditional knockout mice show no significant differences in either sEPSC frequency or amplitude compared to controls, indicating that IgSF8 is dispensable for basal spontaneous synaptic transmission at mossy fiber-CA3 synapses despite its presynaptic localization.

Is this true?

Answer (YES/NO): NO